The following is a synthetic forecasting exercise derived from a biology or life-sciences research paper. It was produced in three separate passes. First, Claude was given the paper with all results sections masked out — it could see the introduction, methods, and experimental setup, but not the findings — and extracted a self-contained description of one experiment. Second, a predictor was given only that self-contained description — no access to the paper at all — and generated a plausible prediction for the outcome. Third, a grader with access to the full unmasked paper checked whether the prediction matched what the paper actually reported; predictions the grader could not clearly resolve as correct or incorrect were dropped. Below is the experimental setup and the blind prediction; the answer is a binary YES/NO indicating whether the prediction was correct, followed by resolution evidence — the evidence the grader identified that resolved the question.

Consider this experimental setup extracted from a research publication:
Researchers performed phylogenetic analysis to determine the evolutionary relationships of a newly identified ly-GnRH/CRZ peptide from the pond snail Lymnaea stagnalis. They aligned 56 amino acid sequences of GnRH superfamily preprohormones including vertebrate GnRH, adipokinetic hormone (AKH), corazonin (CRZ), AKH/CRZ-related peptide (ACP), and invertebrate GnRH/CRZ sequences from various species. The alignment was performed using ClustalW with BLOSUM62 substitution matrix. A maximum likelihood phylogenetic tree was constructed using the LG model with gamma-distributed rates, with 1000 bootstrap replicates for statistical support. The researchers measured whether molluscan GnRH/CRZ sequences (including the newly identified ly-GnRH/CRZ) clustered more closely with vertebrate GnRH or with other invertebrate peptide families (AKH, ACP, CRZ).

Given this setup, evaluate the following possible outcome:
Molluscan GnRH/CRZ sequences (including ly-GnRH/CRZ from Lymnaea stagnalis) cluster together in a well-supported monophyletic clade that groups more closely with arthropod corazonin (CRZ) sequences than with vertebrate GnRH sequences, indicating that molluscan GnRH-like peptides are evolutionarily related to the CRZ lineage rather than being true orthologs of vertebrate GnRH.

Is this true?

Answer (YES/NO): NO